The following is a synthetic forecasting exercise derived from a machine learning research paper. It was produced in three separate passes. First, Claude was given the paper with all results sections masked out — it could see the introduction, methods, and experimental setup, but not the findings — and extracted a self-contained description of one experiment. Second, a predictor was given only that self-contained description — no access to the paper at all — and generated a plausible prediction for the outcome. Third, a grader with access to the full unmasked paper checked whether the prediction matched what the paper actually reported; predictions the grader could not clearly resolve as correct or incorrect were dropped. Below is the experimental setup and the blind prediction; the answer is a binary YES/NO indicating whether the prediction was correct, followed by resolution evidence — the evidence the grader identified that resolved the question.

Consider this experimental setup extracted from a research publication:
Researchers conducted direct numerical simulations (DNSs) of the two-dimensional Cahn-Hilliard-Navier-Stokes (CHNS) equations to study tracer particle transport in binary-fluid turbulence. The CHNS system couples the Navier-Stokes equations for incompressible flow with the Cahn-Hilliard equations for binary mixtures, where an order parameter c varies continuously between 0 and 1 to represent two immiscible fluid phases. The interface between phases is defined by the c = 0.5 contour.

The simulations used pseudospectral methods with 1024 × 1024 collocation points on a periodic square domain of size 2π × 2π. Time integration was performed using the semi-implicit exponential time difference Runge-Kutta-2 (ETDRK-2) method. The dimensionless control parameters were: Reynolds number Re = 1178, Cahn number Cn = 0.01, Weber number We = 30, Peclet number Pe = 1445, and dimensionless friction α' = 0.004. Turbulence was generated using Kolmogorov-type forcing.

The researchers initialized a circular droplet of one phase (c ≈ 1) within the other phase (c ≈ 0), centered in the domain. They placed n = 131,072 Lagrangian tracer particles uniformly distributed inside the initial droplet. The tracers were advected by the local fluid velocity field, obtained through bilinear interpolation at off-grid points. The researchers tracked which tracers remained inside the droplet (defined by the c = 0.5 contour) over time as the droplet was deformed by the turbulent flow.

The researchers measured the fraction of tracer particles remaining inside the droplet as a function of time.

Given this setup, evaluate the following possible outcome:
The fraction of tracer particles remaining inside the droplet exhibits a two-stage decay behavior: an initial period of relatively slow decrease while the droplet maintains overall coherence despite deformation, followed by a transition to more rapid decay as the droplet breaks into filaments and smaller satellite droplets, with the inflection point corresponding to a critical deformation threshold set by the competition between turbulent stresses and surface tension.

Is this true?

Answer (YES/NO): NO